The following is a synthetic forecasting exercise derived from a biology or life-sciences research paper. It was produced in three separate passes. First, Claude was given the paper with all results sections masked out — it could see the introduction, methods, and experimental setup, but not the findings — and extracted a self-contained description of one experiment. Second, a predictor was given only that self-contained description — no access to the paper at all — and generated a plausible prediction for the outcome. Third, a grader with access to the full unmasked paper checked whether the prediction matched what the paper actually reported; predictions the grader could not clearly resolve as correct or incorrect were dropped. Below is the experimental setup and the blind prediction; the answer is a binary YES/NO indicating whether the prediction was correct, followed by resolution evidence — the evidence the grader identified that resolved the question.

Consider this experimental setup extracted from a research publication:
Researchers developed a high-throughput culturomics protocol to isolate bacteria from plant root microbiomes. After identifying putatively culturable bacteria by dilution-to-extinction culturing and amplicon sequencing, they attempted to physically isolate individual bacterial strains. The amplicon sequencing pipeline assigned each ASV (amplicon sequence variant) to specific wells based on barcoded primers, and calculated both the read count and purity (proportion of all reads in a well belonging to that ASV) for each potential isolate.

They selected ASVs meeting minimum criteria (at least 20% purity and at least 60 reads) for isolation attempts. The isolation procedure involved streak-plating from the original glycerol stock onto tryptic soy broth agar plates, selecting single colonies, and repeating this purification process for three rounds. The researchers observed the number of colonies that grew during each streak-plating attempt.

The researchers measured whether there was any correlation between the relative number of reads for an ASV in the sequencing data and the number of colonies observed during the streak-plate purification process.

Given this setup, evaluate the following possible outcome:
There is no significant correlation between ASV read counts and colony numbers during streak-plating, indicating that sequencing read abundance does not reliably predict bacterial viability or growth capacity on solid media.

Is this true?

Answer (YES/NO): NO